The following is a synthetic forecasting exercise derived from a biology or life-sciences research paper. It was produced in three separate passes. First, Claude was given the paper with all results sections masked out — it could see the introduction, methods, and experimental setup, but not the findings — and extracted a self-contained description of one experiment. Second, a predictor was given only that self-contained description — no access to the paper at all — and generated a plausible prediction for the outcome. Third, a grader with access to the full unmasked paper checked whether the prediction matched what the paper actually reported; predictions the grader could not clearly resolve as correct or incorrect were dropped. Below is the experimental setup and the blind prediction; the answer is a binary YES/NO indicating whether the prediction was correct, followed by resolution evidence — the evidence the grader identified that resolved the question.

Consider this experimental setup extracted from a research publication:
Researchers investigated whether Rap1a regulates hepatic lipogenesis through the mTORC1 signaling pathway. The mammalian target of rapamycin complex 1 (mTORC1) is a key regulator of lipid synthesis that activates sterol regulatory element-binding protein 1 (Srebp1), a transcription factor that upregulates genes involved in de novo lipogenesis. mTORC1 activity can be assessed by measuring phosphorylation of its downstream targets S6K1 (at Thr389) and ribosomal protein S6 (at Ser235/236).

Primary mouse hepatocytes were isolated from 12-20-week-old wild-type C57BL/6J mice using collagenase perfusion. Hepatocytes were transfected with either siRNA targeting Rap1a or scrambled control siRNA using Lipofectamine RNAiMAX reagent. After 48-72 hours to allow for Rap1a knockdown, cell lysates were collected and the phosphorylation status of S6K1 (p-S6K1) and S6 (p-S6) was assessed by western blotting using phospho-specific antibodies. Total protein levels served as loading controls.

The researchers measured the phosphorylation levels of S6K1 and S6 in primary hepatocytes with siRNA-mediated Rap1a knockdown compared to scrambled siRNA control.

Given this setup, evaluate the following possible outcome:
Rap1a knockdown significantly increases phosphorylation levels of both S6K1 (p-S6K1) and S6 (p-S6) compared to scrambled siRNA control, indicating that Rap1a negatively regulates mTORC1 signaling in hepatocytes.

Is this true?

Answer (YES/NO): YES